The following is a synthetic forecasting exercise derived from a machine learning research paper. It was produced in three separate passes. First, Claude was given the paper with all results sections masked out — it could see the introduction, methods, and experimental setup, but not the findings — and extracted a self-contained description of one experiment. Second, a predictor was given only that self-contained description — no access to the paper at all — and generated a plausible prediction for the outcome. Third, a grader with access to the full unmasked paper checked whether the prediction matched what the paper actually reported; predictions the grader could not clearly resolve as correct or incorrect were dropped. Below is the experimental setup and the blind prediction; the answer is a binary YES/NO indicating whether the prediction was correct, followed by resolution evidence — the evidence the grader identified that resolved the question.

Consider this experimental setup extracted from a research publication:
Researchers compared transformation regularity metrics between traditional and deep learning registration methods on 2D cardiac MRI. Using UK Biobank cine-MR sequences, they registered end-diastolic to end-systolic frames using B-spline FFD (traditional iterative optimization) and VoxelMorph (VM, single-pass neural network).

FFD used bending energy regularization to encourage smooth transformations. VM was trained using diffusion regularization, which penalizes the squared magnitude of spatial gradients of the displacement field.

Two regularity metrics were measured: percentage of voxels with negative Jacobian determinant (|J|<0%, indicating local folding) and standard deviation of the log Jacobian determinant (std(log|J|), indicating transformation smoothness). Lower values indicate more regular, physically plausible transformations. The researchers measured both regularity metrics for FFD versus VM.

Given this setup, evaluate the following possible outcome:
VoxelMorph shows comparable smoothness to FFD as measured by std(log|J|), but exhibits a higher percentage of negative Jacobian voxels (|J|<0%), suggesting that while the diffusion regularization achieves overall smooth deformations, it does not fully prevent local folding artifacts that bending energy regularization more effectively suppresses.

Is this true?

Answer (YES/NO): NO